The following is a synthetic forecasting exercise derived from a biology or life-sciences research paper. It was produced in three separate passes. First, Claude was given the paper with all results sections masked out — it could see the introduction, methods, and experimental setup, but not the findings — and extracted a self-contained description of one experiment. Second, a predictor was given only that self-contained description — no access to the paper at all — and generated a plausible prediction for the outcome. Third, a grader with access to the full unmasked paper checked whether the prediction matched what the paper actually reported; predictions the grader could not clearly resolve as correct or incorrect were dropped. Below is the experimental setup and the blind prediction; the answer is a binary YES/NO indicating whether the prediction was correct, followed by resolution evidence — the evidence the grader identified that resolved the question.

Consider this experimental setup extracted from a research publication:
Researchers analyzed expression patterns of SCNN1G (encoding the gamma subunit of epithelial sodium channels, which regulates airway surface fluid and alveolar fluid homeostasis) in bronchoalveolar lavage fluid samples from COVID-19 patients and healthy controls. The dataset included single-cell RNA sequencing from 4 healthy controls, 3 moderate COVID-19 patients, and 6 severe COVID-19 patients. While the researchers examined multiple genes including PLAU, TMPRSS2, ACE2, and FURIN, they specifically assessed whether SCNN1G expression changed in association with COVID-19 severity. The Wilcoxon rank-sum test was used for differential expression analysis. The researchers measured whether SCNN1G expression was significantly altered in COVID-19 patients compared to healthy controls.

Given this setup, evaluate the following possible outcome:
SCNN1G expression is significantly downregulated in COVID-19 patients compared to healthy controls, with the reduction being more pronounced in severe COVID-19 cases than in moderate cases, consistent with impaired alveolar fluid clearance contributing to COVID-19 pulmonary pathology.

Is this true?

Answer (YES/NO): NO